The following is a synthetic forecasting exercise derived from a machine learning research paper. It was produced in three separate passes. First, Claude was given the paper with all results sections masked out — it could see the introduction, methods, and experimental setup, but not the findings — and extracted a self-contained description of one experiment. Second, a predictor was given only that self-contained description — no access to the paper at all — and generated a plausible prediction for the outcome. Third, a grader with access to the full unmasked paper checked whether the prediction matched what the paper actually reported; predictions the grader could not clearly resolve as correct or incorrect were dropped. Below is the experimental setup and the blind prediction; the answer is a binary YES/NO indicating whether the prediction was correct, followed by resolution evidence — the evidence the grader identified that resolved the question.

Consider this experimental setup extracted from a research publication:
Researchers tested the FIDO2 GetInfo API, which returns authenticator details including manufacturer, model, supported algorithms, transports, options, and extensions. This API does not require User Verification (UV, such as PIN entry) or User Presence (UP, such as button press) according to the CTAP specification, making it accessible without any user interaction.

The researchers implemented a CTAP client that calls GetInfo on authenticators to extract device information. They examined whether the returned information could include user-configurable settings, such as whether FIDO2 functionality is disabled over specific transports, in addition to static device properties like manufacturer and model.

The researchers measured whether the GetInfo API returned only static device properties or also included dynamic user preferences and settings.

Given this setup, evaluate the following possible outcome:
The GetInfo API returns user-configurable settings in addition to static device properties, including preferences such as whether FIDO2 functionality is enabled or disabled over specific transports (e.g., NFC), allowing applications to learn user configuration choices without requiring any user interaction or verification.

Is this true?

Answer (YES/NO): YES